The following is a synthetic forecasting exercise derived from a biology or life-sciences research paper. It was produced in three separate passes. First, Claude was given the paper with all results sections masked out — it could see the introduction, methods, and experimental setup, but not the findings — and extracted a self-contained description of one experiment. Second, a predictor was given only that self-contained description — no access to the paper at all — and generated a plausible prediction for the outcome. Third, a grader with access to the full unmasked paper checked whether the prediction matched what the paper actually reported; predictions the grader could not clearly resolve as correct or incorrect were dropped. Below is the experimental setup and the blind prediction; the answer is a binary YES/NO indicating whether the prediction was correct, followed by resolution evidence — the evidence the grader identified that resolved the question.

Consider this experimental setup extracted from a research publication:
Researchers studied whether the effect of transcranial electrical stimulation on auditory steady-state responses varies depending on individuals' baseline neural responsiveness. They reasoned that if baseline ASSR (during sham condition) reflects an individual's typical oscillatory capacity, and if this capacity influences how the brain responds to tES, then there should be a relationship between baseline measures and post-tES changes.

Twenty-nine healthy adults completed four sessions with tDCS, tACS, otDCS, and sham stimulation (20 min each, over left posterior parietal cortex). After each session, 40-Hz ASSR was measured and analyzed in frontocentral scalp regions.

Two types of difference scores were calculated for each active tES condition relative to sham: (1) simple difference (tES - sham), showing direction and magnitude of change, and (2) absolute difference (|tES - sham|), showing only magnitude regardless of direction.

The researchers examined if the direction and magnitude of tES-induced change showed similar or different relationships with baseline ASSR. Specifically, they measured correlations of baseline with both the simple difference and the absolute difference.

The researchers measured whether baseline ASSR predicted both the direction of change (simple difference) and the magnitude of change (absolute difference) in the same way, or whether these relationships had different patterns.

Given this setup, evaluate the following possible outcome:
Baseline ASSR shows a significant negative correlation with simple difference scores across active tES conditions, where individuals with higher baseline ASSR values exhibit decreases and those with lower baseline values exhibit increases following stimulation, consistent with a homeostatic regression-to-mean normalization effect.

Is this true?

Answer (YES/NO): YES